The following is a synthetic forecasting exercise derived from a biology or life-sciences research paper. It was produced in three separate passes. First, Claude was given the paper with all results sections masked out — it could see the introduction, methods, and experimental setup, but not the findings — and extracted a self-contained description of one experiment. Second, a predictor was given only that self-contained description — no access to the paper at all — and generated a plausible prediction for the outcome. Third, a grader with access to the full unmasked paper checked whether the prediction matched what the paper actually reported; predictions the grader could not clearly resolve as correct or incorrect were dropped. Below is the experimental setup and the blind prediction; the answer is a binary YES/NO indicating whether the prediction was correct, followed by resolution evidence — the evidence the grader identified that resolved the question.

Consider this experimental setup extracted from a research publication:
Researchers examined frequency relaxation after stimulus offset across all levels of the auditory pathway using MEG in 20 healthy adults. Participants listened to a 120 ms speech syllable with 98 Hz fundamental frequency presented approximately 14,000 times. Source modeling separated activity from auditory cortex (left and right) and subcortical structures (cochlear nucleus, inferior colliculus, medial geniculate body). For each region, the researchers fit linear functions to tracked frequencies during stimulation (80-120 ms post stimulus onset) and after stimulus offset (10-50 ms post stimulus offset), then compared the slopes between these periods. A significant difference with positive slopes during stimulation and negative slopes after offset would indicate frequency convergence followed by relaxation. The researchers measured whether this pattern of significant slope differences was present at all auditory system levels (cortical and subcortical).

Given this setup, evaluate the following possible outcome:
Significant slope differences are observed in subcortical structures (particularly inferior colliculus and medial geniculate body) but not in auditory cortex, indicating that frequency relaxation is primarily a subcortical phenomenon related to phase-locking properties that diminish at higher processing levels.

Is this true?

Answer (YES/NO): NO